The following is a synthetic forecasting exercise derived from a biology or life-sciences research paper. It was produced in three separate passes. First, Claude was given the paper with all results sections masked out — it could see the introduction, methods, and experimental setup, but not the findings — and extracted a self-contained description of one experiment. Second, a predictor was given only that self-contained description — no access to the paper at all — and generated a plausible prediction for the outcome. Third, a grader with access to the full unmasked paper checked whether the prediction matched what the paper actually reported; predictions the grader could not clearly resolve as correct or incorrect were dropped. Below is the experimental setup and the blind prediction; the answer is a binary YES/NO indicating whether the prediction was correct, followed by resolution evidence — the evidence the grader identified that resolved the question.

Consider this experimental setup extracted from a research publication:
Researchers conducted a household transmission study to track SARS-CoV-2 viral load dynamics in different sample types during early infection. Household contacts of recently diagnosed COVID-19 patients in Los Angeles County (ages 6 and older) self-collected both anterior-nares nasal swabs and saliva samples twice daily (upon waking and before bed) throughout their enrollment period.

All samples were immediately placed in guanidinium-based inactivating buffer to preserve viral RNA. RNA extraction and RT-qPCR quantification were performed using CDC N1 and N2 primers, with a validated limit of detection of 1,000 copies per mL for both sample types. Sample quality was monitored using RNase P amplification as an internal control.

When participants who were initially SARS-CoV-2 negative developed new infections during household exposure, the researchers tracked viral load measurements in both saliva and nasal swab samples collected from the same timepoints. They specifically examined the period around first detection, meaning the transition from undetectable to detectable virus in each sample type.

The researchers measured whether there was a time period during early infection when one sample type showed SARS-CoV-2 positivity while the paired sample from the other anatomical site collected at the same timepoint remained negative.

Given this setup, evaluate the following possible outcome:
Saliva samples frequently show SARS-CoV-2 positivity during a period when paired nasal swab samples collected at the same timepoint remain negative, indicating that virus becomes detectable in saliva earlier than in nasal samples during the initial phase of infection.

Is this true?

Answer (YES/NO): YES